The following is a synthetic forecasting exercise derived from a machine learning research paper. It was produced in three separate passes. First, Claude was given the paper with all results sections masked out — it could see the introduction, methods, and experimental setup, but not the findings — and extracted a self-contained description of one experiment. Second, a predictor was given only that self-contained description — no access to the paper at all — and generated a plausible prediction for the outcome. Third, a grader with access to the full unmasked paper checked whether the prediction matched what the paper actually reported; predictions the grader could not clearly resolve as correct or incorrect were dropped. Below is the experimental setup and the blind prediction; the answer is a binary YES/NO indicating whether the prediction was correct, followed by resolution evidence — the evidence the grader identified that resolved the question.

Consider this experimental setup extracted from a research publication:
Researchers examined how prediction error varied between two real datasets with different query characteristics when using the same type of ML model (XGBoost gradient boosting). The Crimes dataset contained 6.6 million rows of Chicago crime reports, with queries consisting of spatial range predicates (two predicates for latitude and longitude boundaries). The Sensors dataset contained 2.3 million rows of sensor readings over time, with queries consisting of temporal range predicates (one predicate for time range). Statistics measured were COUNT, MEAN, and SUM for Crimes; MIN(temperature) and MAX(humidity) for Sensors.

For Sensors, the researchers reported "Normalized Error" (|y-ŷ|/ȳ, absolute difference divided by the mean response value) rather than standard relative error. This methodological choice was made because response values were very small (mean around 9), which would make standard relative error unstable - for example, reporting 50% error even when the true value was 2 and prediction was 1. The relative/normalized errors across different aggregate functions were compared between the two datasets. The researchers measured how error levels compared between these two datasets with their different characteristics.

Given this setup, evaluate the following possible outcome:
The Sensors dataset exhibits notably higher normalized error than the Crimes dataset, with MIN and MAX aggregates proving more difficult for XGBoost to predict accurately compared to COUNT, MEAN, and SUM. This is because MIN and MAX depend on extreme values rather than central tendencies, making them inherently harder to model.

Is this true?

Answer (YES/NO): NO